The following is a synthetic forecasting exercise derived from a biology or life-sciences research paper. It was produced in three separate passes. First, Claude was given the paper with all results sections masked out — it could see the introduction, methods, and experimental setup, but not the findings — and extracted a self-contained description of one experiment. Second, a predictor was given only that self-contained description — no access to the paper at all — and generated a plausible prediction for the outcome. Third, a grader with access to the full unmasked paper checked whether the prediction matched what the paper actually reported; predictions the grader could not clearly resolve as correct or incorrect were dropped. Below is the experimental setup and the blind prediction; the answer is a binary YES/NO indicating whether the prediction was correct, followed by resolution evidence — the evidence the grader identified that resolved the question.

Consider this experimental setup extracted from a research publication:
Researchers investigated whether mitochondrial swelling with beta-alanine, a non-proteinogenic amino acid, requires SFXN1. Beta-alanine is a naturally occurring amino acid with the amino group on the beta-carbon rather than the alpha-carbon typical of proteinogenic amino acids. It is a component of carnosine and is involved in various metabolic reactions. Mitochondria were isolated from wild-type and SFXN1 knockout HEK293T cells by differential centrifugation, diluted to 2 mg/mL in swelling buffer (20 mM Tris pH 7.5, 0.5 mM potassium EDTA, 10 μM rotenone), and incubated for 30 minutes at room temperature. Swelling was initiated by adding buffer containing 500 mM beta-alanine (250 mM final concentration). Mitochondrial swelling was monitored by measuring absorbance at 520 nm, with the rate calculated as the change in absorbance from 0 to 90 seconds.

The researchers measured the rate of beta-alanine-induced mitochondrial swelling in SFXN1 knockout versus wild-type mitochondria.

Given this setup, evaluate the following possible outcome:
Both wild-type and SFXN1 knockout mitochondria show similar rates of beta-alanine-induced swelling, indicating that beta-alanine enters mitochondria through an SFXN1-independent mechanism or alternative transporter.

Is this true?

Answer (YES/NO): NO